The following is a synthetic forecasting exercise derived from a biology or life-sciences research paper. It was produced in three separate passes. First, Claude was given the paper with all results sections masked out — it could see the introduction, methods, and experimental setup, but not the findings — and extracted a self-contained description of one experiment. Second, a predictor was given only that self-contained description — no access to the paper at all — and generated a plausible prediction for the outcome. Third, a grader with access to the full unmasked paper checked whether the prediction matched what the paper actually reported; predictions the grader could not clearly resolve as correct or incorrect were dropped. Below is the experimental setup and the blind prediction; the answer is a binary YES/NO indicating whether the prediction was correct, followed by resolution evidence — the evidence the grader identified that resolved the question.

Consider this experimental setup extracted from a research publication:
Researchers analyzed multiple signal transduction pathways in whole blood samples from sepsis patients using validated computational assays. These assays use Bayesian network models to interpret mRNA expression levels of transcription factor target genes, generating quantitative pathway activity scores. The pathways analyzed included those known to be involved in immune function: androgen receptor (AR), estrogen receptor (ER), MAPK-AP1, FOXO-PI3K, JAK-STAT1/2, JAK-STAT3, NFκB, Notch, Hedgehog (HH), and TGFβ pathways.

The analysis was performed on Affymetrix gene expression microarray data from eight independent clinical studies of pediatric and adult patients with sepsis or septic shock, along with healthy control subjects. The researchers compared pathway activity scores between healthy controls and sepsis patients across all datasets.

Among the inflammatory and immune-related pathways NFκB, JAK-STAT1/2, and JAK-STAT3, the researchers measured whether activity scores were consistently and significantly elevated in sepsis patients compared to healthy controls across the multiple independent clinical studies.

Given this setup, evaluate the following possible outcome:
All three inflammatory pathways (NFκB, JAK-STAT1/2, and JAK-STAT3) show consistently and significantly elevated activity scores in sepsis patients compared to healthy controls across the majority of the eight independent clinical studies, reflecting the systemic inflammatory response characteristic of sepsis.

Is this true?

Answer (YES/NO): NO